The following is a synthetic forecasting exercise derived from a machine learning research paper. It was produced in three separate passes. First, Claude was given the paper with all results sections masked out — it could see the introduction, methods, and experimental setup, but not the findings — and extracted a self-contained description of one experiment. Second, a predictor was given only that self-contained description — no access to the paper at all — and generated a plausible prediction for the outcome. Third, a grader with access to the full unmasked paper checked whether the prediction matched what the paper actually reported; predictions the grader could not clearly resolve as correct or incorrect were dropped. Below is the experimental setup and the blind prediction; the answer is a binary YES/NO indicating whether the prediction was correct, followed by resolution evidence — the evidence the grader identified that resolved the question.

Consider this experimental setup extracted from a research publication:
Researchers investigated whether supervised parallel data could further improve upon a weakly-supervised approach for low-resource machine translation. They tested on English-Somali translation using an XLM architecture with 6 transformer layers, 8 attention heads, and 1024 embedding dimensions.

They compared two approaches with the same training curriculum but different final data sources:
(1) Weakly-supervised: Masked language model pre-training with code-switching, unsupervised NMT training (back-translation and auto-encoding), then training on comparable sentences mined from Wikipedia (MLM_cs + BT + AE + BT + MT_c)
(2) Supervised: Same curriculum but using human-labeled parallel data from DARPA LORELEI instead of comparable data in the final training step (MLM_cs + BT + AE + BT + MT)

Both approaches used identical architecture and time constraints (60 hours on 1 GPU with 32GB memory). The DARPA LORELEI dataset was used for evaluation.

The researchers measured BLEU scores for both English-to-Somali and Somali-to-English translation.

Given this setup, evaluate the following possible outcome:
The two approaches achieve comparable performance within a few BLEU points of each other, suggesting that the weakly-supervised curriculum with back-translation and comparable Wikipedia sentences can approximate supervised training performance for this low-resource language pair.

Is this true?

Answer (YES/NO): NO